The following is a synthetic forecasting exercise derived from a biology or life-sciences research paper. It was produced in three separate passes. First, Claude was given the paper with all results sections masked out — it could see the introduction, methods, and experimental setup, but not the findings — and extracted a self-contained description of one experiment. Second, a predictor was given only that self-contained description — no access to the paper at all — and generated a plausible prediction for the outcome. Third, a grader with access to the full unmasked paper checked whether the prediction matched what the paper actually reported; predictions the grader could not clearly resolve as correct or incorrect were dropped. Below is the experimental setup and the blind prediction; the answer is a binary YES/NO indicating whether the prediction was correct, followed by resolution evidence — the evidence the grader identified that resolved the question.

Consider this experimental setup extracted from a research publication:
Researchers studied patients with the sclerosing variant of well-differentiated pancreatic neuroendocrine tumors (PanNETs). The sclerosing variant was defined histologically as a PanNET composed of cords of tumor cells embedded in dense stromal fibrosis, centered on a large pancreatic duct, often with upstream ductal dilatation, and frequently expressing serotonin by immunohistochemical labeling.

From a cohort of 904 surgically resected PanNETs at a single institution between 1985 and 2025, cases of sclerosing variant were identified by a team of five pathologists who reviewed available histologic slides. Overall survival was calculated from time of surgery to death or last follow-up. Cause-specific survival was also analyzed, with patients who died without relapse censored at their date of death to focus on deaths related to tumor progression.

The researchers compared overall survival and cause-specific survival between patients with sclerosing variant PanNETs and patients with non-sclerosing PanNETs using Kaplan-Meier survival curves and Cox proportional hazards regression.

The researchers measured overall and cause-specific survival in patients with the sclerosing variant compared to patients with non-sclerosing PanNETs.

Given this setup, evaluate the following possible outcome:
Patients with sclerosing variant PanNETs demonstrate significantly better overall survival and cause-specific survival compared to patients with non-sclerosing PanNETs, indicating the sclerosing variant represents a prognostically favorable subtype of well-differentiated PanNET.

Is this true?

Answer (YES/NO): YES